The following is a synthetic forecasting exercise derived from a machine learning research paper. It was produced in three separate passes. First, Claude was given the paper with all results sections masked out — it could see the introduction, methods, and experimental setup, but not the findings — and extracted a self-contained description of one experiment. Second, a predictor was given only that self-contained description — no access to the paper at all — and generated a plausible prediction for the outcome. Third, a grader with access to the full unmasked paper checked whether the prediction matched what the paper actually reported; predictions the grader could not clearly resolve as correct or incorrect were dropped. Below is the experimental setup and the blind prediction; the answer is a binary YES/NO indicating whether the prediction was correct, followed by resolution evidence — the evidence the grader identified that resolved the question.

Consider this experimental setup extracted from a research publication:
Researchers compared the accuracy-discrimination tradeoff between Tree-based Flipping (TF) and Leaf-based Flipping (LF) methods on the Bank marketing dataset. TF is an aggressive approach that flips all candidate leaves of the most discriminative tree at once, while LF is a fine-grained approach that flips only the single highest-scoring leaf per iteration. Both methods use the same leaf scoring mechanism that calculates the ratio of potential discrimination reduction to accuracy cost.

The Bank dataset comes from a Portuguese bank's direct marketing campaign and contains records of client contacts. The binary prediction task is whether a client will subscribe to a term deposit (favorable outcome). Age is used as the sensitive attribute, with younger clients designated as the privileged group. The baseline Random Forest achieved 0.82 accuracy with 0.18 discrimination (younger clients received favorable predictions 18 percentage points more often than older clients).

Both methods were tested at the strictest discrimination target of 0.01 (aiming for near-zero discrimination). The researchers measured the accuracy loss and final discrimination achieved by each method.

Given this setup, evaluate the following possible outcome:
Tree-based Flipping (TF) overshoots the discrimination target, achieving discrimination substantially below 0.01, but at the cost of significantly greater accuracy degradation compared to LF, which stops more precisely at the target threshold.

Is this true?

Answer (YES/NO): NO